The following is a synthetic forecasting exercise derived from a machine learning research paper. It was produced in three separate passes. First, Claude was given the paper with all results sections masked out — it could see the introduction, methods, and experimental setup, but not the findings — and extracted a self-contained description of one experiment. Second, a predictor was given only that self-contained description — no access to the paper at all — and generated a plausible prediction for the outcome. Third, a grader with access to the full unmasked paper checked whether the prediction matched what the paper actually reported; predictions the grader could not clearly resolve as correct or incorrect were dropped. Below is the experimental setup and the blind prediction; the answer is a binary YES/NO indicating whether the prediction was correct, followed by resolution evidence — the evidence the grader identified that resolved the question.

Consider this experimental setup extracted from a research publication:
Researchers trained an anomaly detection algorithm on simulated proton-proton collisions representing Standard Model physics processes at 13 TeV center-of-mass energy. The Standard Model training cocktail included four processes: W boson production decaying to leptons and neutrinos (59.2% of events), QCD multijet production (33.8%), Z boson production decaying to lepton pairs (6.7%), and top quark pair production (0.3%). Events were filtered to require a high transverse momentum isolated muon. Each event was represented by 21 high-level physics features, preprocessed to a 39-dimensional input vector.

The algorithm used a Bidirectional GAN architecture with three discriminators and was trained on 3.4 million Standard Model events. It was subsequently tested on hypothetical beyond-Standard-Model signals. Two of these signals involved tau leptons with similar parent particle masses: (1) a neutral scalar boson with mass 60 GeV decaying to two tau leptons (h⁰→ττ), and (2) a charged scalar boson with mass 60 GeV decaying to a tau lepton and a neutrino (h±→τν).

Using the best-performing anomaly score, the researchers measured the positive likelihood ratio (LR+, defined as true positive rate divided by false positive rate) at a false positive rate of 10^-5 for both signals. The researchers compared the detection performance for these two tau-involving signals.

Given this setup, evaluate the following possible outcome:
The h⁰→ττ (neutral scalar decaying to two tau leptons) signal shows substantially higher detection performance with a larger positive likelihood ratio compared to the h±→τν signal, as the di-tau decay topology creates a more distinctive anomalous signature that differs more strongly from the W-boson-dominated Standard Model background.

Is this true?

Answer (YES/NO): NO